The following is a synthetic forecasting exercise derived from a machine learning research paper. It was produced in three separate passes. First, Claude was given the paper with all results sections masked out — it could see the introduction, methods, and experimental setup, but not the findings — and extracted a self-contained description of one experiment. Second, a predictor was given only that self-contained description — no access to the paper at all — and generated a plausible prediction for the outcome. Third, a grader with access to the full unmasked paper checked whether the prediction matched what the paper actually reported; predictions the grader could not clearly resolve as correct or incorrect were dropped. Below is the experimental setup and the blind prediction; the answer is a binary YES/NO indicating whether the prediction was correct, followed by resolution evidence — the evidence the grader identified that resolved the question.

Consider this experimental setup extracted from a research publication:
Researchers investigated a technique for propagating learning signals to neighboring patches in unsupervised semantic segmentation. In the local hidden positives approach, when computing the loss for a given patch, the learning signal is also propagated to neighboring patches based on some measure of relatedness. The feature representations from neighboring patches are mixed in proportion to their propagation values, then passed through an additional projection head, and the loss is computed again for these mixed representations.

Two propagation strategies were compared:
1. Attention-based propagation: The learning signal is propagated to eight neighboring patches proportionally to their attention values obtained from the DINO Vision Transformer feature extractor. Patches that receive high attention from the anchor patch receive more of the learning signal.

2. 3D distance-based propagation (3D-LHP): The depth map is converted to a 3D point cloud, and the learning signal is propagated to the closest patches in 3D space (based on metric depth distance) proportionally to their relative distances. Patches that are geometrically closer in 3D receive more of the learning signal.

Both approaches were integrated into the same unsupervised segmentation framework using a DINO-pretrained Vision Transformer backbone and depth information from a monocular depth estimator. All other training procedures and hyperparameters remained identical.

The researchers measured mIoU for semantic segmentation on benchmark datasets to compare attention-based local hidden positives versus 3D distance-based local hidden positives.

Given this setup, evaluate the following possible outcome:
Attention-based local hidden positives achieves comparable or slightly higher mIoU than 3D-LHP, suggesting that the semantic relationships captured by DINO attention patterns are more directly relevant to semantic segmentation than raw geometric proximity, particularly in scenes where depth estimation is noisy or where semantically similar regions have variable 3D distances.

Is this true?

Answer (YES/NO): NO